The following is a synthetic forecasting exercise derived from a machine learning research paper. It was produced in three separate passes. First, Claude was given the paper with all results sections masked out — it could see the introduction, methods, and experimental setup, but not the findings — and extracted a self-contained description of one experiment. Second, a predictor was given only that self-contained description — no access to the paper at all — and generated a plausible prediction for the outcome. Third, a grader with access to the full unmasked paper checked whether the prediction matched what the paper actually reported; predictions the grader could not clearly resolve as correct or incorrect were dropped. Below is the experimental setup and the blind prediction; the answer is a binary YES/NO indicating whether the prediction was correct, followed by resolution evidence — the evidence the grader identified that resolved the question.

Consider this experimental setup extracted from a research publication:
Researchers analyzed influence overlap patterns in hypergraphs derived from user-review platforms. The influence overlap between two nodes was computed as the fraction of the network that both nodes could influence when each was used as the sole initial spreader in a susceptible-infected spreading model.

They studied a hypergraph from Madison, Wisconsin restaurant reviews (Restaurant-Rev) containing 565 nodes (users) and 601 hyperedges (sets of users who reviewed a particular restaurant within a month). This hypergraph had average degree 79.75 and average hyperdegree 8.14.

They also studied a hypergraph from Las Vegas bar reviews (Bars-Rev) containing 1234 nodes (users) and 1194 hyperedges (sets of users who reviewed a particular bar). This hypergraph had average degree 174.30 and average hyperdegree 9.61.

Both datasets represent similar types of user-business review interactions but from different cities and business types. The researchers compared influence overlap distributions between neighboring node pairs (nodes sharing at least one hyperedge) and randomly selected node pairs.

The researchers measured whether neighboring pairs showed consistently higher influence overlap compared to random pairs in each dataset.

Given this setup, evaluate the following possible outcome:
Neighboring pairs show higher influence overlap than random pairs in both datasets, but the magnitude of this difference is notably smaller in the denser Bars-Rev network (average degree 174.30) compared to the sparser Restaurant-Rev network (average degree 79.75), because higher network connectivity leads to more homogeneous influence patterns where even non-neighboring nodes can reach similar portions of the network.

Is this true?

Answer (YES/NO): NO